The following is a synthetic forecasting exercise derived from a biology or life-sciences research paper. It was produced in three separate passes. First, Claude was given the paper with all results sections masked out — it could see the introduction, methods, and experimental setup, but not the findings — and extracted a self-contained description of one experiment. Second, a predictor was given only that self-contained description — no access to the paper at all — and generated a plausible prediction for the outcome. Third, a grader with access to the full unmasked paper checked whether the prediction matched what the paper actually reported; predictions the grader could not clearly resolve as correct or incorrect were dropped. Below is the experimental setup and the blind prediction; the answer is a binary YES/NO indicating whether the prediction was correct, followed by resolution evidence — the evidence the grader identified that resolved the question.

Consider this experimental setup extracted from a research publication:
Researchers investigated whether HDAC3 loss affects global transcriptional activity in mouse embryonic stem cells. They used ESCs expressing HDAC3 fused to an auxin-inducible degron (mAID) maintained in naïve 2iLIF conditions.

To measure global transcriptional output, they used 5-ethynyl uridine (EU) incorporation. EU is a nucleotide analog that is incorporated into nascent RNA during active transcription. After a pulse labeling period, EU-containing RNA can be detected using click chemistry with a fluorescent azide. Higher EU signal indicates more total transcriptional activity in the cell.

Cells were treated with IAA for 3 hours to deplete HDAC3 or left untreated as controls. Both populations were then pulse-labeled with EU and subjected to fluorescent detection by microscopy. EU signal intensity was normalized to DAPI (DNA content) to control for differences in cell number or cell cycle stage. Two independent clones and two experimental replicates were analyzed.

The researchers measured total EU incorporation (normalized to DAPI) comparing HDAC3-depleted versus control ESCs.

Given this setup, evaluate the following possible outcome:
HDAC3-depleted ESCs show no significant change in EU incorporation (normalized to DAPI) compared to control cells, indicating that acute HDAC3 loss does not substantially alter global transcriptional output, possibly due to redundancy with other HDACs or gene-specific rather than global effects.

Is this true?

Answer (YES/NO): YES